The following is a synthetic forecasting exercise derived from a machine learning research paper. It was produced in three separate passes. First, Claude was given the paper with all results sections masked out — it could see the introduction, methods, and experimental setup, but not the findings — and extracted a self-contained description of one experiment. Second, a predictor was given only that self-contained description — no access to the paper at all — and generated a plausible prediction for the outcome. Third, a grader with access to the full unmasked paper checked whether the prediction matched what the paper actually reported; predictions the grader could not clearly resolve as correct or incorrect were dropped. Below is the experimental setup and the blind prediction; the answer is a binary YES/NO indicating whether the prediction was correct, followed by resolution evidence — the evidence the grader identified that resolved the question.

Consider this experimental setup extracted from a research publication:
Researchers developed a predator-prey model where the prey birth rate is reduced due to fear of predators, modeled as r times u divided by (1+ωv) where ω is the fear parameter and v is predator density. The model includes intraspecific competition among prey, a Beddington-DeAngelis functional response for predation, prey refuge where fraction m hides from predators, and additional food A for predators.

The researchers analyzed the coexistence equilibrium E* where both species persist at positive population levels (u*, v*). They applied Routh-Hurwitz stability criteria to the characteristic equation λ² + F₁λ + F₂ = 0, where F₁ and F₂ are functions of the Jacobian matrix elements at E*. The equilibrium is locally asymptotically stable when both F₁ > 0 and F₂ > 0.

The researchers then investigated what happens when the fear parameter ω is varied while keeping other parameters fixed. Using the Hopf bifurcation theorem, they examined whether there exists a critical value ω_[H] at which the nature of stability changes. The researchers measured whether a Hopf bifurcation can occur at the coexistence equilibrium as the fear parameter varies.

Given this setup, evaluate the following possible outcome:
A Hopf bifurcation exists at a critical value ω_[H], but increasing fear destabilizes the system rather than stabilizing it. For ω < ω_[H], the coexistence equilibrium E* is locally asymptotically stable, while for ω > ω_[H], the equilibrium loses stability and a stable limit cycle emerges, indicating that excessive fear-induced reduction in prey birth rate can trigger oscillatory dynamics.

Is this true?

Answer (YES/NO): NO